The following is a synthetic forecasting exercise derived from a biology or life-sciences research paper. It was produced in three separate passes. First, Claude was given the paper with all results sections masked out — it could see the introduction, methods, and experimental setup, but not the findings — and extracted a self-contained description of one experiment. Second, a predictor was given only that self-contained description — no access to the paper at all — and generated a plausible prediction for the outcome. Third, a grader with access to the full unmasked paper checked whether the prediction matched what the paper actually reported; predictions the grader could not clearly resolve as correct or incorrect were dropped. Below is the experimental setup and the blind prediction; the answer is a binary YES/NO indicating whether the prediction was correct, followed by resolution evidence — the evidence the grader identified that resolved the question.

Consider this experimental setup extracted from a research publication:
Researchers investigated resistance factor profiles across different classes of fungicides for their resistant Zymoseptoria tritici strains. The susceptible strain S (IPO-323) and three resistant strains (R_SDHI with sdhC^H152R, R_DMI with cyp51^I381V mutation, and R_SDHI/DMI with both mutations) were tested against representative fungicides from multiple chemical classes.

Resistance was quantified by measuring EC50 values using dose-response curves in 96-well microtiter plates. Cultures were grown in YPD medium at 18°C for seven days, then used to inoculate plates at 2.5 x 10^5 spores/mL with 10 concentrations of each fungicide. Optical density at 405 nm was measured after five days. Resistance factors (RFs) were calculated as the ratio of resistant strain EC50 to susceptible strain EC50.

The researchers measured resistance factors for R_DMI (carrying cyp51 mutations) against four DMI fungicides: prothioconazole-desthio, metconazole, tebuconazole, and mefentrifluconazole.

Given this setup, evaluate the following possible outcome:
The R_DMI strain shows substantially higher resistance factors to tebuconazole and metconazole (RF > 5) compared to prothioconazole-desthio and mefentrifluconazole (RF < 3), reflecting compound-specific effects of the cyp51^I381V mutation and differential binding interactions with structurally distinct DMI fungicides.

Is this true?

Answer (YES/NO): NO